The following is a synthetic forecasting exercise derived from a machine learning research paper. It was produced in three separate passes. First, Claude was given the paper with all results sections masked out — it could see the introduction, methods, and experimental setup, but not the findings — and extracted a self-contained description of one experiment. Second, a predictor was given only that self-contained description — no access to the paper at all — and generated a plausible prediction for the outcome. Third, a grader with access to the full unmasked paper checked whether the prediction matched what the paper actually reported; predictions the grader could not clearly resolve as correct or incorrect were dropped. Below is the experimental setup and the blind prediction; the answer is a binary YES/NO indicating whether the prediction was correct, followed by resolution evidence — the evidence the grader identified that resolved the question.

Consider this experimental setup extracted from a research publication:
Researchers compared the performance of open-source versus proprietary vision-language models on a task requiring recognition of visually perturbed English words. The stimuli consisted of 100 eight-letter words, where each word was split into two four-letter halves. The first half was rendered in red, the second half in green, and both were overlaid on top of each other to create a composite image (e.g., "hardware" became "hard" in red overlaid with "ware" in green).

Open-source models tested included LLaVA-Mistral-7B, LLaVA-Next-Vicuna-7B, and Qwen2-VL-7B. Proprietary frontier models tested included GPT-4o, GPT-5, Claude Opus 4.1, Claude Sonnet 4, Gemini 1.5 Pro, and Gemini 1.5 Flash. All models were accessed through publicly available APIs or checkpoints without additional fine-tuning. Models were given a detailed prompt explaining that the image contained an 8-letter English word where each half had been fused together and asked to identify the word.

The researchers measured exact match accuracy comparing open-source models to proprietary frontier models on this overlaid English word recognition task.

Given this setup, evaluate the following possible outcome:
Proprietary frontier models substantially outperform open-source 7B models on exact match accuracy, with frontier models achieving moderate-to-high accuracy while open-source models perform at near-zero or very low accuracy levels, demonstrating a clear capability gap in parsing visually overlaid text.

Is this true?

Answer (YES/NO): NO